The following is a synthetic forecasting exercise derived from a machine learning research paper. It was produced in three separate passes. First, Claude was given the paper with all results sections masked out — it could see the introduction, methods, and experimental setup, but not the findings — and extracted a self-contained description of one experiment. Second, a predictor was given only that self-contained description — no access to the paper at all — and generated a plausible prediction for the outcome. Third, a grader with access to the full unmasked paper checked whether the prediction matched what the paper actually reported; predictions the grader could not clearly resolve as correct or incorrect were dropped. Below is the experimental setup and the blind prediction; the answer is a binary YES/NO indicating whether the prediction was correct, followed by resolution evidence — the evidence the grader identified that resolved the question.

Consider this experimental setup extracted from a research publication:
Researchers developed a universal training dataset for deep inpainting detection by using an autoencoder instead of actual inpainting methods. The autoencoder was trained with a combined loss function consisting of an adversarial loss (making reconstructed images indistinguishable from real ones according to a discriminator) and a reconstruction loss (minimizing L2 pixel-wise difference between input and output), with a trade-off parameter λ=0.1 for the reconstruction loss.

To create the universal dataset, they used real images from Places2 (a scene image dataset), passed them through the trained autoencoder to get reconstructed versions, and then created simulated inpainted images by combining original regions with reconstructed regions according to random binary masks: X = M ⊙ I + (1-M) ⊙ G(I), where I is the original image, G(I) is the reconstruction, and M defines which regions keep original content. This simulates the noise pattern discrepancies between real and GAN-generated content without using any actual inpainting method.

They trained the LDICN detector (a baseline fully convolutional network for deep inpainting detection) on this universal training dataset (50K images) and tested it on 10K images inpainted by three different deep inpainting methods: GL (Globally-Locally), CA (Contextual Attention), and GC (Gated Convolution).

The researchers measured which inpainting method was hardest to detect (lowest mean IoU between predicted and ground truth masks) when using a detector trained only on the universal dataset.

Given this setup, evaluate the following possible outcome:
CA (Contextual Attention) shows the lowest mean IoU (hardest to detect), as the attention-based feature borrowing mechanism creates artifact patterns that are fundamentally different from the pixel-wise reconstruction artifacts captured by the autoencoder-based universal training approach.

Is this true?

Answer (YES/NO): NO